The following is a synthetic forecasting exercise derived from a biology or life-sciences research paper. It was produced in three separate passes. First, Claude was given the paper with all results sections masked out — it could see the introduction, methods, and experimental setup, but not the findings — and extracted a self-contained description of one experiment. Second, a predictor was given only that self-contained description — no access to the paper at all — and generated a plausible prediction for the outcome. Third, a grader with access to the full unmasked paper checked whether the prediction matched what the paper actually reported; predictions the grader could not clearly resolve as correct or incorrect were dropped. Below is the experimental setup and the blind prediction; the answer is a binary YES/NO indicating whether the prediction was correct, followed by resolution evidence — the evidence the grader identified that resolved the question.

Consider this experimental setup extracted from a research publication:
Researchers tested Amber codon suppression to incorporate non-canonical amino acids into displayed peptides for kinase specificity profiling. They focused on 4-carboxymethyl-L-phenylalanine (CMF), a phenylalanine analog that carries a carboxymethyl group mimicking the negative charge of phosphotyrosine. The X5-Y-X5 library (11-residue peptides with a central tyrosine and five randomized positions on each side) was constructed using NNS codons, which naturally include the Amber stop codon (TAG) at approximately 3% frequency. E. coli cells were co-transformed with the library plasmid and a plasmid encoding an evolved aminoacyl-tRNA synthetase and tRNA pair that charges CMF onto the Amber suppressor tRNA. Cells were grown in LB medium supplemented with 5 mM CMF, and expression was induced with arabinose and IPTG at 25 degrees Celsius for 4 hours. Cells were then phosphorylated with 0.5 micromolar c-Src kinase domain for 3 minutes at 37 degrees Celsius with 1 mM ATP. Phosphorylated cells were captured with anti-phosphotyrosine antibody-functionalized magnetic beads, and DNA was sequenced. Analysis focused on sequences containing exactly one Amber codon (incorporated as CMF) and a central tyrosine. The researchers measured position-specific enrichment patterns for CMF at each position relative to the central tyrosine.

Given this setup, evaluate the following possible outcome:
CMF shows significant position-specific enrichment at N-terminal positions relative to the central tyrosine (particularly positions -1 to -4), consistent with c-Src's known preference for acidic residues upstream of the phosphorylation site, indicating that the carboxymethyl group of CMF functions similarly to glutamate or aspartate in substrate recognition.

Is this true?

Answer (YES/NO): NO